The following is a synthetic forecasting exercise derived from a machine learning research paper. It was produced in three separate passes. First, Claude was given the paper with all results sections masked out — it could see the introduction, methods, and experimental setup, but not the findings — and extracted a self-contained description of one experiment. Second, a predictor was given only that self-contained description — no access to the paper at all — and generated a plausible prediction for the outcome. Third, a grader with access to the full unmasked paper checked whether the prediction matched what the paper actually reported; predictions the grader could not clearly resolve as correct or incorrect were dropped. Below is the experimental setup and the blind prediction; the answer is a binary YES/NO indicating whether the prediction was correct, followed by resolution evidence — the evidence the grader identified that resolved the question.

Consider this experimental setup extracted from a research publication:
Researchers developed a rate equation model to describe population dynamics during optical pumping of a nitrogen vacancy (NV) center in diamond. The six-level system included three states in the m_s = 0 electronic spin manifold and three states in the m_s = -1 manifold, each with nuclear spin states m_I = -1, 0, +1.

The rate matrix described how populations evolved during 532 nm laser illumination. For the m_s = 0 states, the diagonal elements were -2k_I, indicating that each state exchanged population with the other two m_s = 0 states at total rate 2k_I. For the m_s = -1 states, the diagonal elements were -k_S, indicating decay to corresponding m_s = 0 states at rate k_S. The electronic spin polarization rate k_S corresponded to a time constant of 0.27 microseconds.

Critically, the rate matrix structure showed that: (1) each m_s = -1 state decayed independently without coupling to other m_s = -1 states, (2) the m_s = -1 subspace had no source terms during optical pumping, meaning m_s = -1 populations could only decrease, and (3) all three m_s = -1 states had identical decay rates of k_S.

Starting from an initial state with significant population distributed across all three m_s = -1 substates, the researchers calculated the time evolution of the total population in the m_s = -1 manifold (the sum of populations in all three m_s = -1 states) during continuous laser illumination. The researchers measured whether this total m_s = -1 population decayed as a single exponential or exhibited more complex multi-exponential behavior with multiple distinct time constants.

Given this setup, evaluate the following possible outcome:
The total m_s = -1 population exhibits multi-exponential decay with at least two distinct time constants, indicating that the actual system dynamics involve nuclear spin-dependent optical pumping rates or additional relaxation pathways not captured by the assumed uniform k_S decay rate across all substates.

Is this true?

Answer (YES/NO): NO